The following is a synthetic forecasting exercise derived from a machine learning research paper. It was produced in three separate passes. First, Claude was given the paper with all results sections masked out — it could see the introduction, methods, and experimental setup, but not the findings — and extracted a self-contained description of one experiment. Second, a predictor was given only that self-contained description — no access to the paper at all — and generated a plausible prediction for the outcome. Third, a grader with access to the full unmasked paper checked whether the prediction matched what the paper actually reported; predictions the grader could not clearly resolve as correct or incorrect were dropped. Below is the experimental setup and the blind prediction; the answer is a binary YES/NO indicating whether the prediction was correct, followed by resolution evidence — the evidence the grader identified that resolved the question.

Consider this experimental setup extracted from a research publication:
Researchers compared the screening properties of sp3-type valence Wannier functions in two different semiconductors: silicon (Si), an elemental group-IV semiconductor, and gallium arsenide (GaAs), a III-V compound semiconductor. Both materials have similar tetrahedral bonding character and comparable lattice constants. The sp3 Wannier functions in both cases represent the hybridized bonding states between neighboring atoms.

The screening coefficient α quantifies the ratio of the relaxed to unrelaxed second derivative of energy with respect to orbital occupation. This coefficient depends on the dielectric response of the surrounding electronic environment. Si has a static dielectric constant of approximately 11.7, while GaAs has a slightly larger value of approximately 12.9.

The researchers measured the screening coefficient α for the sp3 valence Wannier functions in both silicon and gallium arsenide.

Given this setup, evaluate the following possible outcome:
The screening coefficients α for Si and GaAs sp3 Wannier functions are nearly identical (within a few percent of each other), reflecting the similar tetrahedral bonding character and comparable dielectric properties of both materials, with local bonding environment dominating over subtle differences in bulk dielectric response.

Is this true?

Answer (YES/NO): NO